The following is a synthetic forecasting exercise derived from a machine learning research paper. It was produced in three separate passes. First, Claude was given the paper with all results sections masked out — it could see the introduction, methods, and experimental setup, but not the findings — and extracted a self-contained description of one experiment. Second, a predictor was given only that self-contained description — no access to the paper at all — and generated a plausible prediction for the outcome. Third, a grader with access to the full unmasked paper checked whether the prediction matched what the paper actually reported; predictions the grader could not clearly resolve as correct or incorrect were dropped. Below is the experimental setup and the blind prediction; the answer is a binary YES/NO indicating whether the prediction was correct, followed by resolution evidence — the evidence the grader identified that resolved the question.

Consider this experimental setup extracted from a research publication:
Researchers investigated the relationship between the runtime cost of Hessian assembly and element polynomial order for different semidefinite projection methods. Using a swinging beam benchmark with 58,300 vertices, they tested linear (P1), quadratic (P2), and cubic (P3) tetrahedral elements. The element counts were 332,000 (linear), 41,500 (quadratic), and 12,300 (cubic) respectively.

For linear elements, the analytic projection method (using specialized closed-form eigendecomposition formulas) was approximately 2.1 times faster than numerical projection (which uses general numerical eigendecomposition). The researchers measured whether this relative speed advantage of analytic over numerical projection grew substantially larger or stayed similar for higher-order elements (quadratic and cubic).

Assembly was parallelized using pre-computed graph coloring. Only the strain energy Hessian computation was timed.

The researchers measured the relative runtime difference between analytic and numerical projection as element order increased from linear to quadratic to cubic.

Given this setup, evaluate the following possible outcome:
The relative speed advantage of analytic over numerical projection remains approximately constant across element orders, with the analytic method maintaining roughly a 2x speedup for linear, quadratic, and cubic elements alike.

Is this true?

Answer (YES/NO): YES